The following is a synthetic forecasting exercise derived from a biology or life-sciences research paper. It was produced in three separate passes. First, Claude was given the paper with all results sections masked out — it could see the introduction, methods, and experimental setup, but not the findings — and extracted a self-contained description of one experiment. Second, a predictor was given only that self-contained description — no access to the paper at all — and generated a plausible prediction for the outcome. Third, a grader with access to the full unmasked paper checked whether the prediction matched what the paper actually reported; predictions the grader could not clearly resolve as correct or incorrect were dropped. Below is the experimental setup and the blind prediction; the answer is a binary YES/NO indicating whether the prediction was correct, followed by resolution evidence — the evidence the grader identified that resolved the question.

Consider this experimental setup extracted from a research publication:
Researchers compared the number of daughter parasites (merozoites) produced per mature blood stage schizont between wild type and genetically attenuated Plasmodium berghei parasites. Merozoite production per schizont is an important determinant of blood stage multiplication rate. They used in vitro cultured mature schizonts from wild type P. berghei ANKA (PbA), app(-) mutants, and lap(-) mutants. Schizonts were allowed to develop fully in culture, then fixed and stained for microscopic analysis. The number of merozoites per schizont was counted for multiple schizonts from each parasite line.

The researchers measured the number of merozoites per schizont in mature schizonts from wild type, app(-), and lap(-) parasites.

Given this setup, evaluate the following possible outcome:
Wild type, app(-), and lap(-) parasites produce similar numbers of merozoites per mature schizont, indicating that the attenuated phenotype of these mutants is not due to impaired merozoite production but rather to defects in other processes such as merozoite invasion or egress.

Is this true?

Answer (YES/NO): YES